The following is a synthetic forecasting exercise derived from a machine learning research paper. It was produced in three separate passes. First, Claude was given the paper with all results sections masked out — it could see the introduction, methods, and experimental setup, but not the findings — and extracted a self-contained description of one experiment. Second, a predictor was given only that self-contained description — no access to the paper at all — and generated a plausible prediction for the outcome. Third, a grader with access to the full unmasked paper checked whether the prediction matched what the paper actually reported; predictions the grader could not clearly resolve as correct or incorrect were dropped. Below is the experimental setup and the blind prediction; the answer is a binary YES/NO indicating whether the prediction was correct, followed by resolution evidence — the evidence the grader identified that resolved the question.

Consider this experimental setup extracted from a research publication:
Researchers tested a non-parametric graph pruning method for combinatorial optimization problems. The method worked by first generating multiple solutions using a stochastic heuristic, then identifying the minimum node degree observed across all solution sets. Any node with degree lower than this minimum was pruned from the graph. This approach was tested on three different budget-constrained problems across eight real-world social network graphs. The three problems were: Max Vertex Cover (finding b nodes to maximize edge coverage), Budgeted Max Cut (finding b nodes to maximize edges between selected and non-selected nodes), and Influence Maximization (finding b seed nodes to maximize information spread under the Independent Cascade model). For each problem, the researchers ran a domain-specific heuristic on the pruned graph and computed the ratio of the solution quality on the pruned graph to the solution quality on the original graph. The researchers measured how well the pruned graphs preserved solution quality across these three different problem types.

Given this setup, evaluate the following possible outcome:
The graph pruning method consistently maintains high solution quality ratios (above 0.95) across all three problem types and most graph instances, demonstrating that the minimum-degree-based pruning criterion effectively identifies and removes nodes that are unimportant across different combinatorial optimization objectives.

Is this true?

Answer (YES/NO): NO